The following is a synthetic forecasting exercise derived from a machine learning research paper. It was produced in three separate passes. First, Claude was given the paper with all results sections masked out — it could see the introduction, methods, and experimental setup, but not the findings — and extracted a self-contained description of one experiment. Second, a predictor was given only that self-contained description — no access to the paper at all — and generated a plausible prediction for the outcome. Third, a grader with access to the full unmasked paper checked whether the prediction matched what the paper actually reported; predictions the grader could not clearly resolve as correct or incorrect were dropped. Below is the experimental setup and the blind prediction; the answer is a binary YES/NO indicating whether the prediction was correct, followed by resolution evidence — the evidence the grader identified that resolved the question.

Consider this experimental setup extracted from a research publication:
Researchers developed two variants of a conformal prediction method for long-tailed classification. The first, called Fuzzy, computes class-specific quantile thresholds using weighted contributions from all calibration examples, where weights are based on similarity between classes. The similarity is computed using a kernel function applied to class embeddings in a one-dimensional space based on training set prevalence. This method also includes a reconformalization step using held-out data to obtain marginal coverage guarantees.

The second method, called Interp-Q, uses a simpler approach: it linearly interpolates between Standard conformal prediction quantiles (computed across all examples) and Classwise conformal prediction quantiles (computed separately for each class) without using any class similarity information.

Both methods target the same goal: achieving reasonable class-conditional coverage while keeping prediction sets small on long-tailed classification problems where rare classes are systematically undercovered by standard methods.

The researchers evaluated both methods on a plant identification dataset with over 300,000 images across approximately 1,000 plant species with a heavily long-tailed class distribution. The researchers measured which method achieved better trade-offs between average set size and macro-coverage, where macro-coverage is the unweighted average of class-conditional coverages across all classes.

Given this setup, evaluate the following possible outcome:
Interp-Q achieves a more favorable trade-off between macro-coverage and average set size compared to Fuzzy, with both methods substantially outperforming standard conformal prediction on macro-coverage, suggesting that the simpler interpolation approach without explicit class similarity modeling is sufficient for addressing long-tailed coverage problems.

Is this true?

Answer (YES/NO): YES